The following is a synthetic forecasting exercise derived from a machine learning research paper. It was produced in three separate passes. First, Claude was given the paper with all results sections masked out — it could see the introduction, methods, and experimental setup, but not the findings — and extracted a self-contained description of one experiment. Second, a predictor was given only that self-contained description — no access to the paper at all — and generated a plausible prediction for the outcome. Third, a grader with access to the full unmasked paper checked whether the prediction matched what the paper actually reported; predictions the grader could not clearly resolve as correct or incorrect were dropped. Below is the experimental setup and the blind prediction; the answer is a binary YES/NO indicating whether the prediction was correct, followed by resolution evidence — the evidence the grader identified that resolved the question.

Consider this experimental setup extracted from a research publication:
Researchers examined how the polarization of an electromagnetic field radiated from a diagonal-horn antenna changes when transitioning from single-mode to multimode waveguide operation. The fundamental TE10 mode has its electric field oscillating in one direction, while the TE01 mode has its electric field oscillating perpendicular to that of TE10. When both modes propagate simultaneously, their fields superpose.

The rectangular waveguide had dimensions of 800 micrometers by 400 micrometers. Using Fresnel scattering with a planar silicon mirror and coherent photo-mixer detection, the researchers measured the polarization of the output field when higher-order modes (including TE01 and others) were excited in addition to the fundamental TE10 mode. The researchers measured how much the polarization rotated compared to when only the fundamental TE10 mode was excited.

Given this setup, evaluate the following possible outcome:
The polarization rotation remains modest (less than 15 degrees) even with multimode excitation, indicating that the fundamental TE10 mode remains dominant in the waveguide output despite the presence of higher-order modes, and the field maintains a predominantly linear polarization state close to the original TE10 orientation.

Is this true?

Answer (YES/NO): NO